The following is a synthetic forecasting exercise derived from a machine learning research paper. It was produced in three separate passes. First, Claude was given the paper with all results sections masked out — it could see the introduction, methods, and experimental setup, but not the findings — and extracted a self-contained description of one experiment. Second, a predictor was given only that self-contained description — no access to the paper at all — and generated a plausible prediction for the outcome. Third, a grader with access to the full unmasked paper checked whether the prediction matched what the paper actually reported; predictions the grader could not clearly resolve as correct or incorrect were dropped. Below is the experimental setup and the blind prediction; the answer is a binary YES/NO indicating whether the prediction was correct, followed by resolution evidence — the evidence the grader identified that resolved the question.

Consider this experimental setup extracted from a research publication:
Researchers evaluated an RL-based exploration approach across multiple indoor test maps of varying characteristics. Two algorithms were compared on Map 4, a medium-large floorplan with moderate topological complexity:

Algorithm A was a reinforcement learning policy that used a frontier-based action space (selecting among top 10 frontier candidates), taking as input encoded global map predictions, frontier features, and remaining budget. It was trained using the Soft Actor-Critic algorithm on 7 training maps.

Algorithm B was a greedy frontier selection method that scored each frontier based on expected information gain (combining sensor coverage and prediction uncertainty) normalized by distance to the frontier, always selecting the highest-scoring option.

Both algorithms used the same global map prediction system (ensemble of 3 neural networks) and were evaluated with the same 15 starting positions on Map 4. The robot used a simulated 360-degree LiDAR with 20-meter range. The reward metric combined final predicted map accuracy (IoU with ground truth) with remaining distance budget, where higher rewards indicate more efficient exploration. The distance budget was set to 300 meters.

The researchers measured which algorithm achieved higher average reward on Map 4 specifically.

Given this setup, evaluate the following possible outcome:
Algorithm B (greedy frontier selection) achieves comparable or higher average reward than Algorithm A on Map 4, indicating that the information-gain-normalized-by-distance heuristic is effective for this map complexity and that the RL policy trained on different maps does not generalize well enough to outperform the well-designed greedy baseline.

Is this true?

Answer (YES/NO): YES